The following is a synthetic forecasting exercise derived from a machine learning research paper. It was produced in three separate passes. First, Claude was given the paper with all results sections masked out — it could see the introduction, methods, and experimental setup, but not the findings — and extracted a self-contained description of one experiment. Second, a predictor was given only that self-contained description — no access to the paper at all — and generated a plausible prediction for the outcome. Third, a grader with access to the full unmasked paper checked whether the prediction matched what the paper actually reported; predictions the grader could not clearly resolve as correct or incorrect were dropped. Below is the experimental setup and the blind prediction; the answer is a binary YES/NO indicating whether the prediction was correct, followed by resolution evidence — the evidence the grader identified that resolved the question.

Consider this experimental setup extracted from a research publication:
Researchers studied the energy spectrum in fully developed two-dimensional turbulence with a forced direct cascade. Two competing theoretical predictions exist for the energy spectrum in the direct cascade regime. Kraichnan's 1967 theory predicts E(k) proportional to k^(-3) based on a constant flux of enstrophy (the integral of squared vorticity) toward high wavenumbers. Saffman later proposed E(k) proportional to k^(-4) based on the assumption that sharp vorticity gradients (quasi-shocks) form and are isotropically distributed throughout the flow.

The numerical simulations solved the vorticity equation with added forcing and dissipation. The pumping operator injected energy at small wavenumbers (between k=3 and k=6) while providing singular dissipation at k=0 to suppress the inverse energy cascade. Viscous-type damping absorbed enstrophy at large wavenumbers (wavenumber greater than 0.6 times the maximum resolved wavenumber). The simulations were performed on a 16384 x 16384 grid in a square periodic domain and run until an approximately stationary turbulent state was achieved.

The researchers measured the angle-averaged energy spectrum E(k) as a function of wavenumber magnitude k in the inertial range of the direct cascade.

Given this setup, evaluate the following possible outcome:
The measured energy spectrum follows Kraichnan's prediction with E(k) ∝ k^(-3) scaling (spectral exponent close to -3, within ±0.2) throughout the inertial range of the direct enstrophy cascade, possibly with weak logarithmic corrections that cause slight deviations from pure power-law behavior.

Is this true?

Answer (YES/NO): YES